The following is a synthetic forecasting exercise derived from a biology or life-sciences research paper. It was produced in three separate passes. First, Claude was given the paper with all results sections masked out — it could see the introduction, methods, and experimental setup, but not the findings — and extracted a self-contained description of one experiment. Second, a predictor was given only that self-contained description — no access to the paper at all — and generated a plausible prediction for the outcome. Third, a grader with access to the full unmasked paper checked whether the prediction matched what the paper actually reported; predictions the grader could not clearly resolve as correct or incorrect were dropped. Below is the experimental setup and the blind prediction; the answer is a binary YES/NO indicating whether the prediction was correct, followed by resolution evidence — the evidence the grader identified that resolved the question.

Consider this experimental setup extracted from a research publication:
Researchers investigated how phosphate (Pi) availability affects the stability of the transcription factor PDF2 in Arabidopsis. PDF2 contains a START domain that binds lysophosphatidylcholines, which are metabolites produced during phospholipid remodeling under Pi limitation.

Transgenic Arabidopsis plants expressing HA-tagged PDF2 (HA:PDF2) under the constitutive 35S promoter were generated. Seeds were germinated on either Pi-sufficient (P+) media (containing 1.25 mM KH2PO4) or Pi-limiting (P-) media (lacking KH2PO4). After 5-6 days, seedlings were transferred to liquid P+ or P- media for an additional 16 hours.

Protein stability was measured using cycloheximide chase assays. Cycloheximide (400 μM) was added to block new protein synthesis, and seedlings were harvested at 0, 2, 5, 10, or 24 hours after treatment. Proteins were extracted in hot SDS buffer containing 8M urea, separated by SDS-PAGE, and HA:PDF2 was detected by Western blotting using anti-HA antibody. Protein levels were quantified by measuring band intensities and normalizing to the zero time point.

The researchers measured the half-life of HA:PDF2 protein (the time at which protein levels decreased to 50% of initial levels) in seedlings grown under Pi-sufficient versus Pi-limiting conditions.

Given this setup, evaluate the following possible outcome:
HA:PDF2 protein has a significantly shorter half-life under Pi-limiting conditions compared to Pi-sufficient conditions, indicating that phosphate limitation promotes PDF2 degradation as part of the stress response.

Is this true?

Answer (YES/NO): YES